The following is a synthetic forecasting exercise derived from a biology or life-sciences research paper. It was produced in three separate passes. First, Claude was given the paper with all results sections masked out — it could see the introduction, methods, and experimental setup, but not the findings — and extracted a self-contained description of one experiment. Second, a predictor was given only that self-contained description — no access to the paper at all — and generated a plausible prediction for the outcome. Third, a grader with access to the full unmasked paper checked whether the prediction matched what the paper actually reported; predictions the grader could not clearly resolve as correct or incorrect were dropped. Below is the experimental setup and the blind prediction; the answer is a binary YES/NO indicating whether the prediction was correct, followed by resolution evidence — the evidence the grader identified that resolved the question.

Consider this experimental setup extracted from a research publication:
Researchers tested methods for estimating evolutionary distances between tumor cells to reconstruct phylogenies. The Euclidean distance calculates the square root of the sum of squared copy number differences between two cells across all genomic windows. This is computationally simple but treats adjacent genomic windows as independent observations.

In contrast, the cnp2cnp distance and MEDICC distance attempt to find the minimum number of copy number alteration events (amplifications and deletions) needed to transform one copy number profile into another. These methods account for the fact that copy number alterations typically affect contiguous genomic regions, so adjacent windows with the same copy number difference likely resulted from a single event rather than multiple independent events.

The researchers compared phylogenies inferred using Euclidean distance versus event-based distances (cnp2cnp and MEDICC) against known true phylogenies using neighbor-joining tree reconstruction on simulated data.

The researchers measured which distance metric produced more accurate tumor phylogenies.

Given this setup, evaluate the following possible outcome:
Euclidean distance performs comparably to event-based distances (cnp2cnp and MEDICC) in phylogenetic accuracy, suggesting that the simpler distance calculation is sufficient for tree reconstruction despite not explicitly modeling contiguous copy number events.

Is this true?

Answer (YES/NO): YES